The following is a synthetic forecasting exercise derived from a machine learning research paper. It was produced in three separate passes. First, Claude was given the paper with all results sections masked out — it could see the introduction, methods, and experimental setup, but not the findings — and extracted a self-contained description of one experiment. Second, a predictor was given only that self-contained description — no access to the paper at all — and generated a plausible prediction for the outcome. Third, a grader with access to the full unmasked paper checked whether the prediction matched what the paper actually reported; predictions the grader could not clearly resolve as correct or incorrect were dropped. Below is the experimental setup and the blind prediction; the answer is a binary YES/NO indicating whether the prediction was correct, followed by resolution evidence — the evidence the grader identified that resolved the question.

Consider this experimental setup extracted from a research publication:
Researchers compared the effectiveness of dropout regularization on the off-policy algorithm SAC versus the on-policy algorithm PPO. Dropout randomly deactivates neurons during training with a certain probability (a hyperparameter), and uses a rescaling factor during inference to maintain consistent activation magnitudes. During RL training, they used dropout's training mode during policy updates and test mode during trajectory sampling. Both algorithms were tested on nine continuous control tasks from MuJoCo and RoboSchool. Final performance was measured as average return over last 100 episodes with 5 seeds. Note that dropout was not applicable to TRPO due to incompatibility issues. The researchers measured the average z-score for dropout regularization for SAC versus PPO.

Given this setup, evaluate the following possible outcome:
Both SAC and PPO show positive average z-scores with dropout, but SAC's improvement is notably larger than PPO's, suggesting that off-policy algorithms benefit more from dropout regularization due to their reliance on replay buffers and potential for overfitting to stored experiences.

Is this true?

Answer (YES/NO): NO